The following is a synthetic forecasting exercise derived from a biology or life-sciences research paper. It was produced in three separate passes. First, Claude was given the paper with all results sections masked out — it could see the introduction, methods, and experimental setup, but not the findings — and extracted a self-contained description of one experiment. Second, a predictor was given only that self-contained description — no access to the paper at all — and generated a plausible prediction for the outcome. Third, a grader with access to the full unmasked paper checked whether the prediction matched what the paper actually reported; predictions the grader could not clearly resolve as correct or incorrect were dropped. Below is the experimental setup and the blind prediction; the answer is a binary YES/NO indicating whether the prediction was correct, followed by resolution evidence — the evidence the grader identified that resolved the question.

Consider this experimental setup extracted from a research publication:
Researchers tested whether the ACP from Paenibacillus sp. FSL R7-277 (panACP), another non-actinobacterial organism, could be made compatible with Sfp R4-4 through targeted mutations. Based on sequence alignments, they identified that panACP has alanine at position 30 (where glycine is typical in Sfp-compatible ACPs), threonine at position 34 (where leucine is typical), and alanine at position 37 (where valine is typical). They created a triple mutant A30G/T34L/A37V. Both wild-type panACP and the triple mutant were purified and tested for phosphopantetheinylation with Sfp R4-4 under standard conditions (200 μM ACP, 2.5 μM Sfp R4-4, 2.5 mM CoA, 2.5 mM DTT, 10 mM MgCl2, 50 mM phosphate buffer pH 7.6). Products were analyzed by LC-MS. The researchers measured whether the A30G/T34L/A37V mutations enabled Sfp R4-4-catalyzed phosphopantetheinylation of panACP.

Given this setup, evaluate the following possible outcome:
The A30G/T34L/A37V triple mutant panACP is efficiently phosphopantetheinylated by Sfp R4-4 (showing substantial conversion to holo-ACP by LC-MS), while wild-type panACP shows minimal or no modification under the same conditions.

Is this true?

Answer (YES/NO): YES